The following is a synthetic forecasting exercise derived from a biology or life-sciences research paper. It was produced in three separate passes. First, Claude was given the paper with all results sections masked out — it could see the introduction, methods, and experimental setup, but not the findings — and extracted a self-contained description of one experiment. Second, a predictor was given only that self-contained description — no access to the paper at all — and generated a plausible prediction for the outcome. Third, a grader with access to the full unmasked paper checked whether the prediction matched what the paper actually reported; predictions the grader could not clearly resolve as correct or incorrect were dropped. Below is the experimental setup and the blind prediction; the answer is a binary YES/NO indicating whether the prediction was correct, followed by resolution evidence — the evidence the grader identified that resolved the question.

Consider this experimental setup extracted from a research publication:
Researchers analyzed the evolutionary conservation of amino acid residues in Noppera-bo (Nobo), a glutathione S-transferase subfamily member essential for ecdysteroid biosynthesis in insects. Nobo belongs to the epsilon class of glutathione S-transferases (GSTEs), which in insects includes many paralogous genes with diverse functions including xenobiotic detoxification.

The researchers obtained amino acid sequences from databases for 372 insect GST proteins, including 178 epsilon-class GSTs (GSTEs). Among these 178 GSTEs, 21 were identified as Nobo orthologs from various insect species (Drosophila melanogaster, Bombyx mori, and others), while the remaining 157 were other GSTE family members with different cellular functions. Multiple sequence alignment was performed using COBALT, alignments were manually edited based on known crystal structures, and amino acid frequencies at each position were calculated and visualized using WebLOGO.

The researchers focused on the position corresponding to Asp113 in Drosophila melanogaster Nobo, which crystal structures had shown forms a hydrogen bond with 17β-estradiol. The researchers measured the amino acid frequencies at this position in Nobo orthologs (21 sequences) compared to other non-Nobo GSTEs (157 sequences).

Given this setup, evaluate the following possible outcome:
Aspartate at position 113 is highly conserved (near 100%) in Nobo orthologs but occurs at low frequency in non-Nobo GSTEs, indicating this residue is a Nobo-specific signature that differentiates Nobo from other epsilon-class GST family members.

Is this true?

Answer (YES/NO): YES